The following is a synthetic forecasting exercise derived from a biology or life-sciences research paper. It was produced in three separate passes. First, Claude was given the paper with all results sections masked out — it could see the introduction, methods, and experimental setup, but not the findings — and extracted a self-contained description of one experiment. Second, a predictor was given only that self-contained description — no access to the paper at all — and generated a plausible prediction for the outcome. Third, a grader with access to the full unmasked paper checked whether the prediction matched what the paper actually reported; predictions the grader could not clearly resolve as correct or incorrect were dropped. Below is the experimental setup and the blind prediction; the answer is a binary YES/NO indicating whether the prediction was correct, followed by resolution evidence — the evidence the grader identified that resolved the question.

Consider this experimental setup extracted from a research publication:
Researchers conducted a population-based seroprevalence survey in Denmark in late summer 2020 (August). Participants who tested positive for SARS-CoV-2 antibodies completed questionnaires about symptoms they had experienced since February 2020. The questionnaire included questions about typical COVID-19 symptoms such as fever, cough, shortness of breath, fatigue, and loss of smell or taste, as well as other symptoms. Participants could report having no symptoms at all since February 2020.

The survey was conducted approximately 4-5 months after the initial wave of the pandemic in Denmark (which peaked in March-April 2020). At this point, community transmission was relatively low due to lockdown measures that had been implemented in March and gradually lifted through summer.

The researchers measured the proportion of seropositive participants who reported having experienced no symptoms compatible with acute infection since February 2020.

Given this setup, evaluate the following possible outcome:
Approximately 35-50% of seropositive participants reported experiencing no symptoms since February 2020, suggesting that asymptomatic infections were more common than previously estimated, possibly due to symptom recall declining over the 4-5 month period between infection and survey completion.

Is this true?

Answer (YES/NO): YES